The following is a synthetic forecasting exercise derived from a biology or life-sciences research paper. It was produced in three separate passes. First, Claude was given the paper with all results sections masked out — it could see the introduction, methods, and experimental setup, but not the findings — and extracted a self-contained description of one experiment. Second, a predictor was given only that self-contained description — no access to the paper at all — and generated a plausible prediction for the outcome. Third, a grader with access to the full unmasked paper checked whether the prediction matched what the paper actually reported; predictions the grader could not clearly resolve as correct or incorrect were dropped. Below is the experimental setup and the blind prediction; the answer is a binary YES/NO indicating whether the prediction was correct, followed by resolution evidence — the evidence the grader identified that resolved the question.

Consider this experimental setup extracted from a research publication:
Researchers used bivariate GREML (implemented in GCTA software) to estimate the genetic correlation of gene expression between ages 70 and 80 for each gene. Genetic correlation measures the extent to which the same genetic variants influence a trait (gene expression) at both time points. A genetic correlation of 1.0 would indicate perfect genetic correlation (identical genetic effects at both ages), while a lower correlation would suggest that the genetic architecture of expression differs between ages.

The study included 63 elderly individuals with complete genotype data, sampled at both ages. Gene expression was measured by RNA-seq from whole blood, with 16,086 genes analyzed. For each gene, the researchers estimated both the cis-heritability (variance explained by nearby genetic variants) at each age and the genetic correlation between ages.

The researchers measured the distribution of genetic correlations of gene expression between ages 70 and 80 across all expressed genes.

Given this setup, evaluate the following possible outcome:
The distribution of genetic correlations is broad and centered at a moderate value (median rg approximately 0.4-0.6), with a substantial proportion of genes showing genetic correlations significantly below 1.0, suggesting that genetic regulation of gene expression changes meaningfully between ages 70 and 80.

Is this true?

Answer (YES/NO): NO